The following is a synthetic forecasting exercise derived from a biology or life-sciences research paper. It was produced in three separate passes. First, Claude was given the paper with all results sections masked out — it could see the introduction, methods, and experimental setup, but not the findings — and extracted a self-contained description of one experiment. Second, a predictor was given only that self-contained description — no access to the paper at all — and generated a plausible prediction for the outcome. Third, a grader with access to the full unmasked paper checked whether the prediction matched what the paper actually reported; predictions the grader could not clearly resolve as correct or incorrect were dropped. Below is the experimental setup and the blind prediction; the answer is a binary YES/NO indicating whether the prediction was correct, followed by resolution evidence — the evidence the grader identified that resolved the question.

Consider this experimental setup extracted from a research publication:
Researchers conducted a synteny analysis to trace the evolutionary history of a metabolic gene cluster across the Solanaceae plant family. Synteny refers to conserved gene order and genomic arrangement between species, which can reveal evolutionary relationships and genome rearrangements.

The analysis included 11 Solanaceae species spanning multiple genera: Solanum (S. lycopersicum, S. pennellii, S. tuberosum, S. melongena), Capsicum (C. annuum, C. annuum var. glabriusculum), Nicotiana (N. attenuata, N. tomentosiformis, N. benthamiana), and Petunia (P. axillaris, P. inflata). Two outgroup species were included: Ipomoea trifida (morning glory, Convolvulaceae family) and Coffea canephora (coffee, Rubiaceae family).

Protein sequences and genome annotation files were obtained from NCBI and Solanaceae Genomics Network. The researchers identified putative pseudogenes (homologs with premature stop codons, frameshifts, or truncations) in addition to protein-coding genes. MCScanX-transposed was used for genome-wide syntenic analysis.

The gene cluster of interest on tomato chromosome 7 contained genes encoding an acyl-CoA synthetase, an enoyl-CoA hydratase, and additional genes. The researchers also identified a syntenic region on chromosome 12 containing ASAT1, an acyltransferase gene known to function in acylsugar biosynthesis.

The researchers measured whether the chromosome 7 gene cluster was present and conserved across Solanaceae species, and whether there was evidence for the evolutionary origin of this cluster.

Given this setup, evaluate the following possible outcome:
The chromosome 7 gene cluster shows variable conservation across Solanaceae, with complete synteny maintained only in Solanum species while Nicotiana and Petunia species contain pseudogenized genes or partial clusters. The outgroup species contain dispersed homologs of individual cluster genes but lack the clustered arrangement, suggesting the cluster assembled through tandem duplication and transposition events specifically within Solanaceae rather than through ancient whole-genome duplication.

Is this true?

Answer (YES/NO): NO